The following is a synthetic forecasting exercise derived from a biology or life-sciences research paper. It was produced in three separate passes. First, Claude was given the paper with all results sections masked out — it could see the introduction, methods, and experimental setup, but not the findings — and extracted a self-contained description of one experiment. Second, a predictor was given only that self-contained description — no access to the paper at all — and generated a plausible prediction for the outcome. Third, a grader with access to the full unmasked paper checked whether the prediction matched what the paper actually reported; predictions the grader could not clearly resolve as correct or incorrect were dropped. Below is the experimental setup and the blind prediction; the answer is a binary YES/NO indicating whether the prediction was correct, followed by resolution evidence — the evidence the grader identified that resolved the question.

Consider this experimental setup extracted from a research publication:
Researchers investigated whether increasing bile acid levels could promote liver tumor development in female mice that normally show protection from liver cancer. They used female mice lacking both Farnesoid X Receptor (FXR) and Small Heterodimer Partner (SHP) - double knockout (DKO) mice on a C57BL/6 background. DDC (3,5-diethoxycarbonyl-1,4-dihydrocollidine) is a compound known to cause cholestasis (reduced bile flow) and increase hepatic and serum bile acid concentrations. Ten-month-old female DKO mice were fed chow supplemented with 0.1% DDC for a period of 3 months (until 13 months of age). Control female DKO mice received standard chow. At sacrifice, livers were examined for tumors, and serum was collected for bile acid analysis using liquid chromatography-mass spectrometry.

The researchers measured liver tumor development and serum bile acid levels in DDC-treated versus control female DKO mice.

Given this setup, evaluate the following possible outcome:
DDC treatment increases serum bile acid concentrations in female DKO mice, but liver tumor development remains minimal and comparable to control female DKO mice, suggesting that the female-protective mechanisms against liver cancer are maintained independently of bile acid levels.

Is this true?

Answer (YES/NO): NO